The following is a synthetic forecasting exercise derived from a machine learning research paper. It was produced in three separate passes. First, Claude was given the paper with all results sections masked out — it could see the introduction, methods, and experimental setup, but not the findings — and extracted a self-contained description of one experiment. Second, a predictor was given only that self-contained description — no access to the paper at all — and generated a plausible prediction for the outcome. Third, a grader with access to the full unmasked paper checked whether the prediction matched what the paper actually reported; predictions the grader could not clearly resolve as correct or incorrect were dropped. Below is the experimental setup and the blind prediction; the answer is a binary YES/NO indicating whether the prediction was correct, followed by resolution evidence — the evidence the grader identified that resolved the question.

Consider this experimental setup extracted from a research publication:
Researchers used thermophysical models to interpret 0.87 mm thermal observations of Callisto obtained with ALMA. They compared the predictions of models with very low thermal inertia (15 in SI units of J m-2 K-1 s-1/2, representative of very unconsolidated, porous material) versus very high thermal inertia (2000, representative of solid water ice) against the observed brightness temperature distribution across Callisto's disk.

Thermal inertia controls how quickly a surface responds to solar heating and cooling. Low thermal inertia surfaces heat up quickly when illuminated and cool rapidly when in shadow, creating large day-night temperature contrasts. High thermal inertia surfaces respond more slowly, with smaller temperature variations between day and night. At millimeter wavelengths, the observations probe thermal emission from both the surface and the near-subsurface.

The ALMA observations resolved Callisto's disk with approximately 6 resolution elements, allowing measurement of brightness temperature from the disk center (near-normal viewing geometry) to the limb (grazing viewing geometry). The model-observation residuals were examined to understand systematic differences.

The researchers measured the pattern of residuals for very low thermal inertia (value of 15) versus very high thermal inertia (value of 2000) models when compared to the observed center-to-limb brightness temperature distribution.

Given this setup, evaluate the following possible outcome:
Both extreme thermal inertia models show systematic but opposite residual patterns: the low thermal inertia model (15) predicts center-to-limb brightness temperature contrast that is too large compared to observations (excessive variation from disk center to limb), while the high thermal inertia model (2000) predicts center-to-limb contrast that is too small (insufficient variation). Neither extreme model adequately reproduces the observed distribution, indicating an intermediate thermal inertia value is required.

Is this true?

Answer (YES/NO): NO